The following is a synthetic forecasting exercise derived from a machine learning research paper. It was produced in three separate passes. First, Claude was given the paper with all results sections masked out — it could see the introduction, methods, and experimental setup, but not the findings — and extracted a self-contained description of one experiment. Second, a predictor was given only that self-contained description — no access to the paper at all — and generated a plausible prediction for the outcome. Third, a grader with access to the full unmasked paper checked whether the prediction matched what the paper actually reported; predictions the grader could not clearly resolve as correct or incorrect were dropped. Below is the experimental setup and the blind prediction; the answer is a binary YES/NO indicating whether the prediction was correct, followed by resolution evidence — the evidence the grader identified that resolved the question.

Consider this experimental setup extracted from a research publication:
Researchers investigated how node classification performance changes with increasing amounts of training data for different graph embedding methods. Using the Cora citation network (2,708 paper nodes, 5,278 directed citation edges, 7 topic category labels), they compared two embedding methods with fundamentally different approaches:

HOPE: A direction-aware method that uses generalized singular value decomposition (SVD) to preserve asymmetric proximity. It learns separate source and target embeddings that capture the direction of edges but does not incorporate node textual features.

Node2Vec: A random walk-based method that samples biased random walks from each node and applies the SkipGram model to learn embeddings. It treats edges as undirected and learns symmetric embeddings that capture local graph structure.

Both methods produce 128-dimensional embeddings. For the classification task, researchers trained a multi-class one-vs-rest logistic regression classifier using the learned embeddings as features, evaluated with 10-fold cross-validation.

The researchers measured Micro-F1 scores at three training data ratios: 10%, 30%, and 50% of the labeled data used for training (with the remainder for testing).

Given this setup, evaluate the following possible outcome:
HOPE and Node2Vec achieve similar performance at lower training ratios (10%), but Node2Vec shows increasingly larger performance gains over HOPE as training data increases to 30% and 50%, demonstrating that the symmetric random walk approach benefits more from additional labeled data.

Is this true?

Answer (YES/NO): NO